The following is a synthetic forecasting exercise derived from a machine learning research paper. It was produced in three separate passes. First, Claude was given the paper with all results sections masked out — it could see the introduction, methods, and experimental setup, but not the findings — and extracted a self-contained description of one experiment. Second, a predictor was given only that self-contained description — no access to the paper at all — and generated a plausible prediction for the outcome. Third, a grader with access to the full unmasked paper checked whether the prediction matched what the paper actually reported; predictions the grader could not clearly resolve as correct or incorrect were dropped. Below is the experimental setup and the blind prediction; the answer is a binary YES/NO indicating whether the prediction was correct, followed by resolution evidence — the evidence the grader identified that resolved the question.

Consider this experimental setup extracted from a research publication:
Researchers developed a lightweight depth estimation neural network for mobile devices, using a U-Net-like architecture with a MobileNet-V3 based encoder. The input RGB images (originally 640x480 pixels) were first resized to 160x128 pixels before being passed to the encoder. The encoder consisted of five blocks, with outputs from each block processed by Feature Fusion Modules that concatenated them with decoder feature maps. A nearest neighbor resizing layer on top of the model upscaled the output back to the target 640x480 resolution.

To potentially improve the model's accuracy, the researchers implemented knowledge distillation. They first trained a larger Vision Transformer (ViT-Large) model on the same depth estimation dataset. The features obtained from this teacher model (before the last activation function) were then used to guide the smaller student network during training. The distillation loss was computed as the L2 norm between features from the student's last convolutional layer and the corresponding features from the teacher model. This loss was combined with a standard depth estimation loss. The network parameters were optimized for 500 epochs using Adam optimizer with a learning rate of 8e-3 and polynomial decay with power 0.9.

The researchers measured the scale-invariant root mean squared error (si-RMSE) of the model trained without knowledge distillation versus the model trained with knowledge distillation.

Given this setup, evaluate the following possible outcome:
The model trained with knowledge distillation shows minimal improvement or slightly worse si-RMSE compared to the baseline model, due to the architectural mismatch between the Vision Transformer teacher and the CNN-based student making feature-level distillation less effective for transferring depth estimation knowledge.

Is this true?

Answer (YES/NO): NO